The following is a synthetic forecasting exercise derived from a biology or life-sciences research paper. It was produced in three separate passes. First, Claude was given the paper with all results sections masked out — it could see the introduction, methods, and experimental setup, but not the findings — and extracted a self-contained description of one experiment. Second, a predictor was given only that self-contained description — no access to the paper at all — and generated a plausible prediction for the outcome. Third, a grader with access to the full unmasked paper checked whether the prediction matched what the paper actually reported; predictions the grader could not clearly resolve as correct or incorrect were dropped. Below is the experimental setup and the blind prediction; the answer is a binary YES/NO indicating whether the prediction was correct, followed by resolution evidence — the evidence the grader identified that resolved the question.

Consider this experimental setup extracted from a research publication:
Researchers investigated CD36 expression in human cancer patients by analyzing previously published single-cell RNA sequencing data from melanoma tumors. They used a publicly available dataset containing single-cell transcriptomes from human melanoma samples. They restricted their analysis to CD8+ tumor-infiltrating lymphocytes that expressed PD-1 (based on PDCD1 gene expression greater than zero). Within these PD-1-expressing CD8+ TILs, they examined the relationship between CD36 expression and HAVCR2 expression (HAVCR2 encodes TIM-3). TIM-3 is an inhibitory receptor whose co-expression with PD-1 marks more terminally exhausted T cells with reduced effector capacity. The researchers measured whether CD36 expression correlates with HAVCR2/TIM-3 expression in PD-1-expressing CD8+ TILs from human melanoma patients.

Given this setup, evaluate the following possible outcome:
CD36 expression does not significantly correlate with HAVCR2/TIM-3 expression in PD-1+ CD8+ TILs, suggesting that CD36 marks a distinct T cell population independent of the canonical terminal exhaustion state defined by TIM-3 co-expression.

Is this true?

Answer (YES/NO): NO